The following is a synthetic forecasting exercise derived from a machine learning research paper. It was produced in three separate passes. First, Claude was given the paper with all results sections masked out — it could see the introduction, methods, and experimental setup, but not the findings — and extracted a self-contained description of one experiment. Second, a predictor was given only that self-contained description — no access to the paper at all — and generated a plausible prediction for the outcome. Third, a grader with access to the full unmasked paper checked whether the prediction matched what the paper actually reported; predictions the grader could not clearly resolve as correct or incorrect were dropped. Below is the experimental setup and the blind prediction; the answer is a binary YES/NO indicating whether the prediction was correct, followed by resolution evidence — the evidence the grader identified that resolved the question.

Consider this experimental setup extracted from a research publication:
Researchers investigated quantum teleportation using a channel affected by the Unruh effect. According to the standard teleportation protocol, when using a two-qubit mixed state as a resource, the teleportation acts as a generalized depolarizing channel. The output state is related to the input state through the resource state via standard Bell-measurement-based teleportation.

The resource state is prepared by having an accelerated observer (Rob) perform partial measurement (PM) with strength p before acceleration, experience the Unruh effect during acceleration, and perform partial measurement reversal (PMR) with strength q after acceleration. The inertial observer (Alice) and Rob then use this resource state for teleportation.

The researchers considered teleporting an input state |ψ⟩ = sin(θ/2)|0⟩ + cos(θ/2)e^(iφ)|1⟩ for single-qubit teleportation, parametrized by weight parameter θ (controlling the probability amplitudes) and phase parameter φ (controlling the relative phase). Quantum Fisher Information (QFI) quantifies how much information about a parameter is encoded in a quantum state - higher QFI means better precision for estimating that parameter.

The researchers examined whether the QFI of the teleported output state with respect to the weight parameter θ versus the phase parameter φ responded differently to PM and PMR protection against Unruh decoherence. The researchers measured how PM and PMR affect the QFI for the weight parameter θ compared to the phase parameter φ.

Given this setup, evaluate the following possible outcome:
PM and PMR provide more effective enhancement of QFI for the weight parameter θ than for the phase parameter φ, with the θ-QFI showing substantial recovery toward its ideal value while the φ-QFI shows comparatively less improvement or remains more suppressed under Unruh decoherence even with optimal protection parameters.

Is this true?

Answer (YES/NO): NO